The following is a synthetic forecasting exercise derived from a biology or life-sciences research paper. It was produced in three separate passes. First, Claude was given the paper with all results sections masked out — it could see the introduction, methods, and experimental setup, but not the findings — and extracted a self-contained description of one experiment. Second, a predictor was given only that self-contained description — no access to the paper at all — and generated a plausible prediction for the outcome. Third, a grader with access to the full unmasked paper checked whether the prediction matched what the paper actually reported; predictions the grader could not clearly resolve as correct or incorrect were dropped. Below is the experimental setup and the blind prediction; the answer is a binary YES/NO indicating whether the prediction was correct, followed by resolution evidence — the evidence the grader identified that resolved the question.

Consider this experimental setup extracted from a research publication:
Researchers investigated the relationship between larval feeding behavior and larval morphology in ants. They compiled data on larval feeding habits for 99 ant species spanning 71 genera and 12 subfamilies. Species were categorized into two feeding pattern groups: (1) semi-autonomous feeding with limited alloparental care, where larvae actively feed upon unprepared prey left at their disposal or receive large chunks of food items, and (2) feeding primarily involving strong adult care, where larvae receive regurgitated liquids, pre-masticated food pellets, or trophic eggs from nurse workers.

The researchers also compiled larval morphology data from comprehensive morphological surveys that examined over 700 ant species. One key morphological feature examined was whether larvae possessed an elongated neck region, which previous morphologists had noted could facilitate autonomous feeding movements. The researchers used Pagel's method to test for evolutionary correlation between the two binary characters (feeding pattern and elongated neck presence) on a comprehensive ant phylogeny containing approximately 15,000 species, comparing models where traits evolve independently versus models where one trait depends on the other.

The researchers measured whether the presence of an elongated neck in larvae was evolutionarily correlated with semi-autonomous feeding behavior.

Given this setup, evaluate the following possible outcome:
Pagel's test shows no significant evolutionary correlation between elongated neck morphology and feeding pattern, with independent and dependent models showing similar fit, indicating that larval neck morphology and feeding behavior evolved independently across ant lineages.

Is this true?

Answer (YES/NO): NO